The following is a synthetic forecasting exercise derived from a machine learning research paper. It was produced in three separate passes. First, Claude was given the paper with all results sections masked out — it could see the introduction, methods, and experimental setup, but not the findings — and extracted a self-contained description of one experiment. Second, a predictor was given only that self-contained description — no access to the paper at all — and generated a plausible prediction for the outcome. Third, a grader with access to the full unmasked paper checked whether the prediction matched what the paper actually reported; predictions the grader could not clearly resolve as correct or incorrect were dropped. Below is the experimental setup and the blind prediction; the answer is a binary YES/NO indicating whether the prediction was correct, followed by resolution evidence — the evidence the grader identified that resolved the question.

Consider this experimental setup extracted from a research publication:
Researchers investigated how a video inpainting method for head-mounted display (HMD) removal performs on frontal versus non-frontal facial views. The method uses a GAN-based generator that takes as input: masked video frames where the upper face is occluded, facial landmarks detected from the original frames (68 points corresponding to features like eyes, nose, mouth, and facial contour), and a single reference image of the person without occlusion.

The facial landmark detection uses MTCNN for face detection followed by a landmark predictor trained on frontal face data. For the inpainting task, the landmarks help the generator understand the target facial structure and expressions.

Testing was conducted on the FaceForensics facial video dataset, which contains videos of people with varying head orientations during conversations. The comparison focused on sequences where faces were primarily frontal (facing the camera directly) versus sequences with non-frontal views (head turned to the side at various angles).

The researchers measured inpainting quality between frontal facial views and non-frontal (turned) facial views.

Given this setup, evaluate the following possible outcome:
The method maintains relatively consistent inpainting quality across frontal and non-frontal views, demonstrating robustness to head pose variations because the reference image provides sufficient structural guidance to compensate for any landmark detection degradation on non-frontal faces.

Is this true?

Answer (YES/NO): NO